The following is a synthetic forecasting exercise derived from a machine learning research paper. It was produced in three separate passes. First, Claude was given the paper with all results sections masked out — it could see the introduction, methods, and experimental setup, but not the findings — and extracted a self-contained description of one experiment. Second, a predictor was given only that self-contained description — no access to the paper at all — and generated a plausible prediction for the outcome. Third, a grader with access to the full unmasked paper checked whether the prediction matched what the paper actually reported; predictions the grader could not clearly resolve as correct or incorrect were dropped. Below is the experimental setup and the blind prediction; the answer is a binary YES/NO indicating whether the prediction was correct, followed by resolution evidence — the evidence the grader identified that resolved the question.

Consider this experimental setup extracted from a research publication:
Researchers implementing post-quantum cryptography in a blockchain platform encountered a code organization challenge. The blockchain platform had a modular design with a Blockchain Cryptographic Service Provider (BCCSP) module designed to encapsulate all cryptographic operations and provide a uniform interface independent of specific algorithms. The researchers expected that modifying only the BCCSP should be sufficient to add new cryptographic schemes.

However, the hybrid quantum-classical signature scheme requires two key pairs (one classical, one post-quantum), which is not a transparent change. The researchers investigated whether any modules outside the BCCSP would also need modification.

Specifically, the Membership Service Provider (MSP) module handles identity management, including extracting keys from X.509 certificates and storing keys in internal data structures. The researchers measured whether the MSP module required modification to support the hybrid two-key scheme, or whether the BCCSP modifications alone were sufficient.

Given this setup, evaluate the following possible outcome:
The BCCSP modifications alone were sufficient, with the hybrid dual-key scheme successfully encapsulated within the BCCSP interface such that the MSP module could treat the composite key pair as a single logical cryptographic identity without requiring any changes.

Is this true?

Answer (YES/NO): NO